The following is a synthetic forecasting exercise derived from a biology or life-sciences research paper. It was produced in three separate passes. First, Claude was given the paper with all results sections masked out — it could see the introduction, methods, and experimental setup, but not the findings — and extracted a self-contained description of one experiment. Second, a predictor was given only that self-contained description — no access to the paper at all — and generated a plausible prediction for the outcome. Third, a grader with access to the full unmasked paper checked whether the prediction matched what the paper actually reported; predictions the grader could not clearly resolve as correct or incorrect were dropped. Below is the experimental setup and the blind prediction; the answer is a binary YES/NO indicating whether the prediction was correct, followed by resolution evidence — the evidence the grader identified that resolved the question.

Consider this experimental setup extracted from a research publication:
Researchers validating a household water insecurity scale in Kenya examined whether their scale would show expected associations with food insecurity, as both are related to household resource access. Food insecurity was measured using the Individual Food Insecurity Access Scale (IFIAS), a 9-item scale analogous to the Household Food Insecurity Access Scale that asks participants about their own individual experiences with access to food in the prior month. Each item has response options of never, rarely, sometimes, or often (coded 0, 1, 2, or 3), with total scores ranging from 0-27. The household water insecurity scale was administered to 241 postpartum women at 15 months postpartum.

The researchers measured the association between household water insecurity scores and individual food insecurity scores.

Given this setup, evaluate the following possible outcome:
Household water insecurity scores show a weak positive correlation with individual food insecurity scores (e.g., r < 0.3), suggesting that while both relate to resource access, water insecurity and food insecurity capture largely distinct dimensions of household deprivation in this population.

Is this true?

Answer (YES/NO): YES